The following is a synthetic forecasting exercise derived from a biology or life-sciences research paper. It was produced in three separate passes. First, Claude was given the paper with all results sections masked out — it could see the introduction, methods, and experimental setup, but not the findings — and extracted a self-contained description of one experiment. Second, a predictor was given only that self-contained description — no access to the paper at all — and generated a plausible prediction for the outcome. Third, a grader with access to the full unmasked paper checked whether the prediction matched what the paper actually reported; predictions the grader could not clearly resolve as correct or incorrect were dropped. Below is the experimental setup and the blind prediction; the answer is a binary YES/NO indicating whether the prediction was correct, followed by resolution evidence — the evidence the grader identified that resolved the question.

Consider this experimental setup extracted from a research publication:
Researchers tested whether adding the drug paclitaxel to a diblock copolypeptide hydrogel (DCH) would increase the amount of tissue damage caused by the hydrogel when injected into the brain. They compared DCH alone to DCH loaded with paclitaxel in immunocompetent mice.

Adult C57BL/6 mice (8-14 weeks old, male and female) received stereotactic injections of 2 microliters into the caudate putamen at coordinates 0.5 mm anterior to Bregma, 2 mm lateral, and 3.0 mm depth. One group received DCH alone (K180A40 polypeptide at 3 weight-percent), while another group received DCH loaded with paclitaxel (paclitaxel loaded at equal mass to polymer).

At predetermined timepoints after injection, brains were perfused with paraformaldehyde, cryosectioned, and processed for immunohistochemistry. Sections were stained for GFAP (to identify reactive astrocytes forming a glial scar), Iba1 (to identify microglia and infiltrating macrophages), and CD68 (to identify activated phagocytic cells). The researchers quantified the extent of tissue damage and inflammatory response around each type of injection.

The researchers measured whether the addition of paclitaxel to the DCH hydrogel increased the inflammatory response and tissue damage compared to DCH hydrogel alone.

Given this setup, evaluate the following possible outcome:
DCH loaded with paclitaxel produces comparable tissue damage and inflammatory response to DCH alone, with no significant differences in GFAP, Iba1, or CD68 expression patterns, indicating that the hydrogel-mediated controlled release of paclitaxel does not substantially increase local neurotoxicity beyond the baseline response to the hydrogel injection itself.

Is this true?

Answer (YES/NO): NO